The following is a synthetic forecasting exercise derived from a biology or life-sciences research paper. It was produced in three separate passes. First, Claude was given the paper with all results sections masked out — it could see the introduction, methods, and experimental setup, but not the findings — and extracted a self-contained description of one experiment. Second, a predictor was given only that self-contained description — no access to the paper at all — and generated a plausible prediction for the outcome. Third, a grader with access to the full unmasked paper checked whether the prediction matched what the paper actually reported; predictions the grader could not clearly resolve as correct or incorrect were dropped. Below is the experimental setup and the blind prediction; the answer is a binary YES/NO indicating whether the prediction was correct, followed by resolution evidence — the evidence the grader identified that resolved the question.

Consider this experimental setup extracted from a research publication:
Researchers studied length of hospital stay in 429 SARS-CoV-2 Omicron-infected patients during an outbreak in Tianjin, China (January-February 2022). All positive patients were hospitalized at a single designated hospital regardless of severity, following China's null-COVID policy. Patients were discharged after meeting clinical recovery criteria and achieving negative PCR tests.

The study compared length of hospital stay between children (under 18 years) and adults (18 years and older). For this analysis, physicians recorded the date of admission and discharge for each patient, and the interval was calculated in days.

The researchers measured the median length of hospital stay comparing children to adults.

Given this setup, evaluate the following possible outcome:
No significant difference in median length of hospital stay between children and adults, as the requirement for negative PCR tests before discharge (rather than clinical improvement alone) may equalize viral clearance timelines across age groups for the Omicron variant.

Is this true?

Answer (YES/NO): YES